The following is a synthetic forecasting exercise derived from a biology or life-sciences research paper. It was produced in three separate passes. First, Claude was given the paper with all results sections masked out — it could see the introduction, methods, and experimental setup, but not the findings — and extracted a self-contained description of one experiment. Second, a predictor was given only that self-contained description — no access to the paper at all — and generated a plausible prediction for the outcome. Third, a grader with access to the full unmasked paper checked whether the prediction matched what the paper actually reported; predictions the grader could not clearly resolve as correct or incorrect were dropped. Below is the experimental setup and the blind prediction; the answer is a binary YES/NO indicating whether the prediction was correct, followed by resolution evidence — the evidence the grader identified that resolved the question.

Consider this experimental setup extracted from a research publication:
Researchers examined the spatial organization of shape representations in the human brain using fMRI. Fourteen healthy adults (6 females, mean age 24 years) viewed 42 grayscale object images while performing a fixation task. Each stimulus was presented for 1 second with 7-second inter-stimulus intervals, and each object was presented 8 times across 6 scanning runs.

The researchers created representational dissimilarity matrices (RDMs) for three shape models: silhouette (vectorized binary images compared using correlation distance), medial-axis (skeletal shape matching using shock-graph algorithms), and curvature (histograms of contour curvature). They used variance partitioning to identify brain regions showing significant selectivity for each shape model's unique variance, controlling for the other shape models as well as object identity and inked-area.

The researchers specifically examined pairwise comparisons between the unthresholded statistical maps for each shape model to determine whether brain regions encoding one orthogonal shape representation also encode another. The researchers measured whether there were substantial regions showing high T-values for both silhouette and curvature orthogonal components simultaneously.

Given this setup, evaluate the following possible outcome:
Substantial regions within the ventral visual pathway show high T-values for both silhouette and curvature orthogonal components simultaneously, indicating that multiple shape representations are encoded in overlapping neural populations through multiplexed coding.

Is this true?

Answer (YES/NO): YES